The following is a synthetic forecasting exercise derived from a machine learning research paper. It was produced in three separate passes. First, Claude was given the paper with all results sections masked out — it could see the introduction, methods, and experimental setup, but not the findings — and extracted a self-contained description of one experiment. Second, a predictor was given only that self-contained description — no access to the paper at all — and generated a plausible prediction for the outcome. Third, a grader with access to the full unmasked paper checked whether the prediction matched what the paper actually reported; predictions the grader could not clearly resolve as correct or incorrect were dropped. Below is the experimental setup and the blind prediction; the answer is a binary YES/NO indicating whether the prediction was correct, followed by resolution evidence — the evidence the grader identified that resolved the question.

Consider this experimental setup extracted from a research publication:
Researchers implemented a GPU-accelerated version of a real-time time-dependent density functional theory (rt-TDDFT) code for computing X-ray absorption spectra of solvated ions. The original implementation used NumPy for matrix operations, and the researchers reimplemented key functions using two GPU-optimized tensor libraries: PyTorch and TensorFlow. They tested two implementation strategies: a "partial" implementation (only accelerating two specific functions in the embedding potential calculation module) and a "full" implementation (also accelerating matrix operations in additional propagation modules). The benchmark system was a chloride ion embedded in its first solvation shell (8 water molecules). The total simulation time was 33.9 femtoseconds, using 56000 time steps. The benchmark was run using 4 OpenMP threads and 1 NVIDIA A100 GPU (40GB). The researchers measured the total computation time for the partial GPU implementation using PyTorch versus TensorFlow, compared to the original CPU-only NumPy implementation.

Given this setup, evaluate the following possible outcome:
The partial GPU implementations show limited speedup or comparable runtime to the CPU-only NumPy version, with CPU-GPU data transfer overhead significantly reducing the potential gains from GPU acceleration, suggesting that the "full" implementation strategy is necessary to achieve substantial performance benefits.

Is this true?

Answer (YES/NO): NO